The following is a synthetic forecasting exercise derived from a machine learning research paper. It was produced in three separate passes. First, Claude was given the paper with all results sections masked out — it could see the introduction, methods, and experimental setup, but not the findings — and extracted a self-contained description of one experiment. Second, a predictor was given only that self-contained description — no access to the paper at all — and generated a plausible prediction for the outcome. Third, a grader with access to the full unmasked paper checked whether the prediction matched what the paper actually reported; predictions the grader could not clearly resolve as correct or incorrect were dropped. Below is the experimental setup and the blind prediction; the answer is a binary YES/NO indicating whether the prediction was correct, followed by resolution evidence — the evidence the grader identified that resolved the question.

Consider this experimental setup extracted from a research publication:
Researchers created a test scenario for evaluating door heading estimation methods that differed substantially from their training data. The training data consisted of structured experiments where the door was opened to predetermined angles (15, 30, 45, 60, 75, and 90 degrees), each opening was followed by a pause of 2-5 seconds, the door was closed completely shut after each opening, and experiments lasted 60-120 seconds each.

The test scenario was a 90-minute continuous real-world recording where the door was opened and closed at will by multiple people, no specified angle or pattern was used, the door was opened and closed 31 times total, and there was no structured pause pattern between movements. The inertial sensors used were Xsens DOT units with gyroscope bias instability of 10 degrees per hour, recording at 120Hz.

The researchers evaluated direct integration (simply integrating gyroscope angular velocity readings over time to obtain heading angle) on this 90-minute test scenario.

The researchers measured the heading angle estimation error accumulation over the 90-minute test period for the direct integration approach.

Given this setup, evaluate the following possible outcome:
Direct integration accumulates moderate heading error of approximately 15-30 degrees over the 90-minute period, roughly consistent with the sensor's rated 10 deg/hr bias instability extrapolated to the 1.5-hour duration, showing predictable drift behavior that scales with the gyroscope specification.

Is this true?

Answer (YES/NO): NO